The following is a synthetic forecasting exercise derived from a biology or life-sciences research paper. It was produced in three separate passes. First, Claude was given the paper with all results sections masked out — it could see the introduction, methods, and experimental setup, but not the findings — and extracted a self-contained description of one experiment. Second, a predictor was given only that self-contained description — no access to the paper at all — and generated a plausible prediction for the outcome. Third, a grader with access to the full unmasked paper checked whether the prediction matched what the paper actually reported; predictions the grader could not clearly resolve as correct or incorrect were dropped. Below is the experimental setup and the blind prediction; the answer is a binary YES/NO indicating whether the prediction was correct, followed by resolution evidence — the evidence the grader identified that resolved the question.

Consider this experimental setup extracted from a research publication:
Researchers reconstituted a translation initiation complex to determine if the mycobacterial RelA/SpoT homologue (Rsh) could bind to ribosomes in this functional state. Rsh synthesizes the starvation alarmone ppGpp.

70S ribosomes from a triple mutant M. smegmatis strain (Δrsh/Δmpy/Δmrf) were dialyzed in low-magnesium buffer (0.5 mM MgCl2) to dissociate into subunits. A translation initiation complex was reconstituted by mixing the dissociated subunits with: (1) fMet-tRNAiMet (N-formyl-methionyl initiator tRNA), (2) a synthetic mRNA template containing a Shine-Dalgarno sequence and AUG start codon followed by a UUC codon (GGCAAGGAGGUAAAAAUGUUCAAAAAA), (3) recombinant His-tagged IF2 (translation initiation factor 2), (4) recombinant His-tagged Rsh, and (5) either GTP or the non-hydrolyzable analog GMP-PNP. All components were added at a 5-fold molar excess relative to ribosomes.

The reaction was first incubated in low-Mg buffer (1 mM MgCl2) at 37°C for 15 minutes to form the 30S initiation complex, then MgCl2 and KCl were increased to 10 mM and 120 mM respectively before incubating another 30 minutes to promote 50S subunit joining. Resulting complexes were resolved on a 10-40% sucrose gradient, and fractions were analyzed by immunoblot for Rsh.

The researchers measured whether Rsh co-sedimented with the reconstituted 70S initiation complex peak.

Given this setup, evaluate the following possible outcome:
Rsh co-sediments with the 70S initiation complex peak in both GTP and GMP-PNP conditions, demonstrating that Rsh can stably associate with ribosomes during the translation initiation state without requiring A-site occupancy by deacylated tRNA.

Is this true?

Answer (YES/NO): YES